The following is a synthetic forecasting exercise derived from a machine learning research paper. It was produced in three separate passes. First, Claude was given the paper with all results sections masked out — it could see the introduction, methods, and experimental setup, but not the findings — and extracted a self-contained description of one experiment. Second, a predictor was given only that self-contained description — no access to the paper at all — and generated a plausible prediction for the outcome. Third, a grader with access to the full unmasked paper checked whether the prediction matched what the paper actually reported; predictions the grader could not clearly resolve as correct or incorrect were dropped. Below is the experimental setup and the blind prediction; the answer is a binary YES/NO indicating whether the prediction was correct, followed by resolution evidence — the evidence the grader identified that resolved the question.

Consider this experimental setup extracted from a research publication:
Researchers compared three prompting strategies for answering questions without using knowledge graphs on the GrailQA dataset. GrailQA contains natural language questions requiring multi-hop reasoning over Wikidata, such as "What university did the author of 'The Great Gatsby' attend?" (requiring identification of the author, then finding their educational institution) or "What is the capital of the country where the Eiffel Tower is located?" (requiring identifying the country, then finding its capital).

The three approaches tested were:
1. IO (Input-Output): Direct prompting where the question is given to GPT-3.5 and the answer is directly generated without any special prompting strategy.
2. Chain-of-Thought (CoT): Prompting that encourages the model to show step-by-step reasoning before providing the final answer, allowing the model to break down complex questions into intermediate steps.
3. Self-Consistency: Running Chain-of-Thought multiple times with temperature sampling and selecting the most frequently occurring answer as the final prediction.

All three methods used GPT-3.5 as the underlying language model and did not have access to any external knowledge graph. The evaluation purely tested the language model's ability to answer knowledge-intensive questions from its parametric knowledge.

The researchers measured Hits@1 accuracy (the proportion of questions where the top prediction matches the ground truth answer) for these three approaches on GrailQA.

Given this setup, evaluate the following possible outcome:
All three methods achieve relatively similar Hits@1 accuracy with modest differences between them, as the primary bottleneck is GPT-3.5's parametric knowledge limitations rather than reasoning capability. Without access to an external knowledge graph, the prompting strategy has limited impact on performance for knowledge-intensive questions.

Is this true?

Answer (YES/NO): YES